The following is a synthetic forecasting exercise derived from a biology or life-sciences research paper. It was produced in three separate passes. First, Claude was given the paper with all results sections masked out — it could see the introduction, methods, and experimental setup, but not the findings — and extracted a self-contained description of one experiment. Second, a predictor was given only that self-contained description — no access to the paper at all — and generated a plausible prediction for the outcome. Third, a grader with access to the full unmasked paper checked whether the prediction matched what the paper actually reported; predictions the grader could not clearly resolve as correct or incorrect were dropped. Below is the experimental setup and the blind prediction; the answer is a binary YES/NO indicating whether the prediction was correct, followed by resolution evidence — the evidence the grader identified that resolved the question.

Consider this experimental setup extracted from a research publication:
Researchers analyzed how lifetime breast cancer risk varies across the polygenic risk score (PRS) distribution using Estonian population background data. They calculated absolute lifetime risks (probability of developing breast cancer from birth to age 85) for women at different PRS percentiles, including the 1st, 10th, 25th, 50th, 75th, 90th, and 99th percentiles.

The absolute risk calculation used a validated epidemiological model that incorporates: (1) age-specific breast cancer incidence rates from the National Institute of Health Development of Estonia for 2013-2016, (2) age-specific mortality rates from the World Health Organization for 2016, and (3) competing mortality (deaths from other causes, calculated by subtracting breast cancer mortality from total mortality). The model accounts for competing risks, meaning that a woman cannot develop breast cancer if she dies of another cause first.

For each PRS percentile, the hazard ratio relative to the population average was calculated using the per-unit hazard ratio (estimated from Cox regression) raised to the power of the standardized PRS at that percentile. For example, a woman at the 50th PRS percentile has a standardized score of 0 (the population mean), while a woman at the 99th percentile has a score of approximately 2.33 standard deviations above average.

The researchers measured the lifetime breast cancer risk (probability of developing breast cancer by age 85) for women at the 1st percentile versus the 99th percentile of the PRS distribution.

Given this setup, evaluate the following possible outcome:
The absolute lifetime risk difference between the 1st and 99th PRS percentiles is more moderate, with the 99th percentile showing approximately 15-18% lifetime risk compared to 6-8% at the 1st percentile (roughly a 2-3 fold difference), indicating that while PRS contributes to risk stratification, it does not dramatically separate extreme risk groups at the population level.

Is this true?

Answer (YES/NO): NO